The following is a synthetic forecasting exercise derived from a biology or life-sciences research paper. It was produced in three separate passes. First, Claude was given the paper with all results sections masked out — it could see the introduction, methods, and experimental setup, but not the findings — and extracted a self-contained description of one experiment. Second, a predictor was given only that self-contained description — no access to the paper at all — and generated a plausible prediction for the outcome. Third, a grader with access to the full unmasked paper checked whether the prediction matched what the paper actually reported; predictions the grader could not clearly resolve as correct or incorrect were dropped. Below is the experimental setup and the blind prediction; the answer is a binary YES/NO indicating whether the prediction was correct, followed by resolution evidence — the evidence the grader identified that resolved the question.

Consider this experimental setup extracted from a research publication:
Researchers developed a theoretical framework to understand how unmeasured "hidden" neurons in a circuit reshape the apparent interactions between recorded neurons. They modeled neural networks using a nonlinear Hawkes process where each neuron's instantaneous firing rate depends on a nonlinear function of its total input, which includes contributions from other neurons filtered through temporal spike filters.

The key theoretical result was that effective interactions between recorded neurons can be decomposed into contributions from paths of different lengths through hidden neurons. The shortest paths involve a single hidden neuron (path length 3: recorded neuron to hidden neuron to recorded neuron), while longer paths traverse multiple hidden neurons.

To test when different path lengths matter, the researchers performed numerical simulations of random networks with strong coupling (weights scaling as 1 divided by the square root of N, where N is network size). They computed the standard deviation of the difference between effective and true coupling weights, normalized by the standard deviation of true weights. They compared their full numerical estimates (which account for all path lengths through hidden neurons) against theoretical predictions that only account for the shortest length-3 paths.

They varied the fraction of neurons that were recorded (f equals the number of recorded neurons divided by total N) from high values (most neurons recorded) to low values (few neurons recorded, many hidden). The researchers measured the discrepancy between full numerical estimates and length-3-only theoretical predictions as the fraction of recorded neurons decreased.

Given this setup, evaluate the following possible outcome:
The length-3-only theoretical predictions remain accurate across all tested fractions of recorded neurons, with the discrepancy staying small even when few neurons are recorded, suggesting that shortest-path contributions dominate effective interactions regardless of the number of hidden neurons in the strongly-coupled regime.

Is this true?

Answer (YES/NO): NO